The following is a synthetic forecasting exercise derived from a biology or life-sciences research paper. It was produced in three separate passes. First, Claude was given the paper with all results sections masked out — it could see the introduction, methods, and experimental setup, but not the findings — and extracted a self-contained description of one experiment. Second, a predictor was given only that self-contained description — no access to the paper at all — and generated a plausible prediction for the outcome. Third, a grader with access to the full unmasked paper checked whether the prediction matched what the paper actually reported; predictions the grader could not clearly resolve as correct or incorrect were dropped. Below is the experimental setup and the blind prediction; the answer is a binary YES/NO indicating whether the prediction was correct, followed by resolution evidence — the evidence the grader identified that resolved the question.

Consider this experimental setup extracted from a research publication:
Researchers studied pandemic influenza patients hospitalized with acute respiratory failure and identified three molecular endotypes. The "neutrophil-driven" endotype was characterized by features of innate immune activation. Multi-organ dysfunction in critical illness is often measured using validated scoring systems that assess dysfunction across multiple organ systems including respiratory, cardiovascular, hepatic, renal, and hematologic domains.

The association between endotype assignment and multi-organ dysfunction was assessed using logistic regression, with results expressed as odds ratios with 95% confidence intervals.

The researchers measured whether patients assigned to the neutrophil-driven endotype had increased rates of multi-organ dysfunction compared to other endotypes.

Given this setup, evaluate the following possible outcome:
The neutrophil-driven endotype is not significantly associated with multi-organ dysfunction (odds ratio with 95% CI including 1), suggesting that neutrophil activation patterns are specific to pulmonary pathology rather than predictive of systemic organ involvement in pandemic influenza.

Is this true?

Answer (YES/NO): NO